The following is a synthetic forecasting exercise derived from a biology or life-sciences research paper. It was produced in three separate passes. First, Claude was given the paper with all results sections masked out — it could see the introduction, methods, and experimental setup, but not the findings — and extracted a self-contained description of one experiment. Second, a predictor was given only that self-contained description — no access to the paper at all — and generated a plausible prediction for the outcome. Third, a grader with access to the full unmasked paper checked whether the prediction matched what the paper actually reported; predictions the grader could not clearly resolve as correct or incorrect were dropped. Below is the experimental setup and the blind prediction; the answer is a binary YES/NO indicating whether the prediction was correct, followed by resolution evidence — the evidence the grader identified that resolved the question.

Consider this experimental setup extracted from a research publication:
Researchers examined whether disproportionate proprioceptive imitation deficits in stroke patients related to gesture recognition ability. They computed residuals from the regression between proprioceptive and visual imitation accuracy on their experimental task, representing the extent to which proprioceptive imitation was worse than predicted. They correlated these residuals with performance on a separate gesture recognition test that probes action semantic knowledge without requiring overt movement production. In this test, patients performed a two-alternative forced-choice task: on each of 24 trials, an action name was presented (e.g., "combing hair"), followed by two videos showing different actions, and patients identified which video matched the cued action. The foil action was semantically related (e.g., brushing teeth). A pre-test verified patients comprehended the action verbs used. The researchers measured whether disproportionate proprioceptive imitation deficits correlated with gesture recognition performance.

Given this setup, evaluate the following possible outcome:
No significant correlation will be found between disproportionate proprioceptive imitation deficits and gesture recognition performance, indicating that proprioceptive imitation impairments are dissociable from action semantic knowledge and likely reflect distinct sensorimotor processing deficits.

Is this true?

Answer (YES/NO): YES